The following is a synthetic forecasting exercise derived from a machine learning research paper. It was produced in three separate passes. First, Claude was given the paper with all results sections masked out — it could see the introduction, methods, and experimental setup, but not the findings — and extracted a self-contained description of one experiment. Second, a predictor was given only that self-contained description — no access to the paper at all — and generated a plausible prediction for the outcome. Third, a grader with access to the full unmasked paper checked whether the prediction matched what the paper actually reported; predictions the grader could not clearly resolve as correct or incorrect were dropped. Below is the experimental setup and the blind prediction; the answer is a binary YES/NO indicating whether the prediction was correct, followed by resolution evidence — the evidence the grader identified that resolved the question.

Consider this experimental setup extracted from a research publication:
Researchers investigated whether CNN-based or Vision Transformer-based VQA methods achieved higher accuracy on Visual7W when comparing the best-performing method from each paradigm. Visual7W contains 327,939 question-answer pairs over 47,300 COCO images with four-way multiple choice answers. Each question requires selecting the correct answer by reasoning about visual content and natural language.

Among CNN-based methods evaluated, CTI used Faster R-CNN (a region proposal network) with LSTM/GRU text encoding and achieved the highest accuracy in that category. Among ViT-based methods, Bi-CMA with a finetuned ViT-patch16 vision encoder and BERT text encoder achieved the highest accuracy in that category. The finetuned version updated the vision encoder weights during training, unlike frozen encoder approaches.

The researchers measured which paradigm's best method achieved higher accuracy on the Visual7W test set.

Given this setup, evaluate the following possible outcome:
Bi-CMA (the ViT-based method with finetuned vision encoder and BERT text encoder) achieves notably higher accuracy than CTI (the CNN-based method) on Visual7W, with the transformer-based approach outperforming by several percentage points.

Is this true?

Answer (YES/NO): NO